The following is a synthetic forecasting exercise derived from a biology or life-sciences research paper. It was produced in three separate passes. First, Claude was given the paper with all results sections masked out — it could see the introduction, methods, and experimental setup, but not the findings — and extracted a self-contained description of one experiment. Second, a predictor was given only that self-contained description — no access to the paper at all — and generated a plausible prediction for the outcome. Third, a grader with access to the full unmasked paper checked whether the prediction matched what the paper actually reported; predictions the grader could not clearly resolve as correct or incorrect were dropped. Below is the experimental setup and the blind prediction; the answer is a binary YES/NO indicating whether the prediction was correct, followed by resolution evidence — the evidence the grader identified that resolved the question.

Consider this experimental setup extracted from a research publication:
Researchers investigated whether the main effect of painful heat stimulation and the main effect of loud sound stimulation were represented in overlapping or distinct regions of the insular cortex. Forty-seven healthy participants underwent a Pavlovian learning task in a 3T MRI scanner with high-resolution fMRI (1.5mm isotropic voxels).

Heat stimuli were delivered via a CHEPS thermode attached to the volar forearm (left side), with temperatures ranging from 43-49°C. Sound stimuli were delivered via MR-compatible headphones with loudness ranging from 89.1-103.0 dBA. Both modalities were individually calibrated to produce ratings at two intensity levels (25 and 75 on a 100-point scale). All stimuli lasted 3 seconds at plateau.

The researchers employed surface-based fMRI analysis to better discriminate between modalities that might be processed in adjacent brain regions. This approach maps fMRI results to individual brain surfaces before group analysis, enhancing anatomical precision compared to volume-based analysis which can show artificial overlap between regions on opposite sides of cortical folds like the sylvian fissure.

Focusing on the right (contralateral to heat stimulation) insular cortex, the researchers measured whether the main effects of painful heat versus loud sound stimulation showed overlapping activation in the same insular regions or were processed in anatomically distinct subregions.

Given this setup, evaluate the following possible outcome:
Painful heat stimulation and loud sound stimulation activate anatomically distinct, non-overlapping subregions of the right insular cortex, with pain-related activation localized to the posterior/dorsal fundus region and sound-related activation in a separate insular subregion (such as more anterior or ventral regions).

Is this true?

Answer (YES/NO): NO